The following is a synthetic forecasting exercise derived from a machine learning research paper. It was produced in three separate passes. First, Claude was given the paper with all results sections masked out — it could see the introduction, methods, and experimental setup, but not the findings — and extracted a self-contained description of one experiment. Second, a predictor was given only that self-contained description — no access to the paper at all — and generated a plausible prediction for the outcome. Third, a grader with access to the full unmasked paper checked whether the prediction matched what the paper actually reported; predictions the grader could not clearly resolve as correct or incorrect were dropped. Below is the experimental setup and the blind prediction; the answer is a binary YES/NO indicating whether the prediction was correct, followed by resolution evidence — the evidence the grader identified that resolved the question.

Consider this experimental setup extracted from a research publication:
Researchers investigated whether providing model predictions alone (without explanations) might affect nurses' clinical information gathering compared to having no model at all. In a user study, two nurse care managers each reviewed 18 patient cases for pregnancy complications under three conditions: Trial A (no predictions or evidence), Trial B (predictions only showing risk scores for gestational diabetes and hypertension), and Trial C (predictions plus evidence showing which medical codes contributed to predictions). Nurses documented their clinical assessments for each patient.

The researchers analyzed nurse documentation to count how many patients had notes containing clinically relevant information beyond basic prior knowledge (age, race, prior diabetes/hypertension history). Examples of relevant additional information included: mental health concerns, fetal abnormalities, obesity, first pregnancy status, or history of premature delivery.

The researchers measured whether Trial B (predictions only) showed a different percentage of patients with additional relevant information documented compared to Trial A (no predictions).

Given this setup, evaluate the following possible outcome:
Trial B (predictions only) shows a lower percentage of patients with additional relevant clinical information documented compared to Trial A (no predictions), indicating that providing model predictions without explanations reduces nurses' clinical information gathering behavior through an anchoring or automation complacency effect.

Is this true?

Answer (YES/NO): NO